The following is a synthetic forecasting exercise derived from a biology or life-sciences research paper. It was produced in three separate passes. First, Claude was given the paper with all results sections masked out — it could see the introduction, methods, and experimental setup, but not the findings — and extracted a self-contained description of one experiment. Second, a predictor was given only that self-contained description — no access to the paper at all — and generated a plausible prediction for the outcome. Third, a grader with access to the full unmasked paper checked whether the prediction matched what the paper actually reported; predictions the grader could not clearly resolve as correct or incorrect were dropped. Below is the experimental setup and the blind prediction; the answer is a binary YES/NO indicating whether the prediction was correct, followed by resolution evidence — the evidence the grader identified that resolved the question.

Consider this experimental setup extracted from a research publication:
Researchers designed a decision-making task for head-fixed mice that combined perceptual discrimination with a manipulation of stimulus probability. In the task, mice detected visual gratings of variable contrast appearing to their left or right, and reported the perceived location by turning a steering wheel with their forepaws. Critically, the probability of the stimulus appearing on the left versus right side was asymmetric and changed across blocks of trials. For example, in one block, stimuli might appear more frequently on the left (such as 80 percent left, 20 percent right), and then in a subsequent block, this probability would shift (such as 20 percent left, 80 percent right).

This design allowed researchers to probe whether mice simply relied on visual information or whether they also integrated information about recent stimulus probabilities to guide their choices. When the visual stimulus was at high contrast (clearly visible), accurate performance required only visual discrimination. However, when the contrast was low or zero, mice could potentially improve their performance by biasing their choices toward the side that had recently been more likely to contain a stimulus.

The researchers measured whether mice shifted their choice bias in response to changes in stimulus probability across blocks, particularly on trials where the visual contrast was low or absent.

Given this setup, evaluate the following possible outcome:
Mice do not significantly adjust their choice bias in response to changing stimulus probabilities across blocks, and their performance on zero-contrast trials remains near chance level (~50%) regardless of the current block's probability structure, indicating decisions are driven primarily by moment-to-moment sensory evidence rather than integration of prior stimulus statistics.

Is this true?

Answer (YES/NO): NO